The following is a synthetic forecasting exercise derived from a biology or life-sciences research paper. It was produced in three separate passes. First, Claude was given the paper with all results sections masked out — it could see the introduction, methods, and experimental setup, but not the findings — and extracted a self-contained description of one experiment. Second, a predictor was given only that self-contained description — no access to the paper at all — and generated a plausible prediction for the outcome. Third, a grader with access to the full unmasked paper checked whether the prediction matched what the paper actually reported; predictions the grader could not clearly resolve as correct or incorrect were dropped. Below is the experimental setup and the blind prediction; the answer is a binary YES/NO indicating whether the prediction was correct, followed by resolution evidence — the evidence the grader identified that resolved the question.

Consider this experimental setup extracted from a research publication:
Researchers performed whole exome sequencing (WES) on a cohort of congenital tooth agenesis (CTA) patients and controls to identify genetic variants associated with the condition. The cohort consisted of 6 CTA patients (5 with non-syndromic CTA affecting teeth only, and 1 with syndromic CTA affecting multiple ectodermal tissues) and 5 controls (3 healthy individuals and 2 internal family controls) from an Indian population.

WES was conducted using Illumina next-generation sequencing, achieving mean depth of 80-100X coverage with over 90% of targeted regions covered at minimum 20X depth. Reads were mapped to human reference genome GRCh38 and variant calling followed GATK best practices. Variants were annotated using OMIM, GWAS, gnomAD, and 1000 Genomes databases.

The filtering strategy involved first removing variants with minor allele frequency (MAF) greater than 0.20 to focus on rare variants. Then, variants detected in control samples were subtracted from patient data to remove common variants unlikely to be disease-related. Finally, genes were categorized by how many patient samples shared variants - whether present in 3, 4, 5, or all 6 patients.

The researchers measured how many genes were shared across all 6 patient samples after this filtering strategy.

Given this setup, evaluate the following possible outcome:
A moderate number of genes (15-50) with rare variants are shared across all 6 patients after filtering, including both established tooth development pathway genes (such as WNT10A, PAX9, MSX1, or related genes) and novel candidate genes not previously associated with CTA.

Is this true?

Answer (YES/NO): NO